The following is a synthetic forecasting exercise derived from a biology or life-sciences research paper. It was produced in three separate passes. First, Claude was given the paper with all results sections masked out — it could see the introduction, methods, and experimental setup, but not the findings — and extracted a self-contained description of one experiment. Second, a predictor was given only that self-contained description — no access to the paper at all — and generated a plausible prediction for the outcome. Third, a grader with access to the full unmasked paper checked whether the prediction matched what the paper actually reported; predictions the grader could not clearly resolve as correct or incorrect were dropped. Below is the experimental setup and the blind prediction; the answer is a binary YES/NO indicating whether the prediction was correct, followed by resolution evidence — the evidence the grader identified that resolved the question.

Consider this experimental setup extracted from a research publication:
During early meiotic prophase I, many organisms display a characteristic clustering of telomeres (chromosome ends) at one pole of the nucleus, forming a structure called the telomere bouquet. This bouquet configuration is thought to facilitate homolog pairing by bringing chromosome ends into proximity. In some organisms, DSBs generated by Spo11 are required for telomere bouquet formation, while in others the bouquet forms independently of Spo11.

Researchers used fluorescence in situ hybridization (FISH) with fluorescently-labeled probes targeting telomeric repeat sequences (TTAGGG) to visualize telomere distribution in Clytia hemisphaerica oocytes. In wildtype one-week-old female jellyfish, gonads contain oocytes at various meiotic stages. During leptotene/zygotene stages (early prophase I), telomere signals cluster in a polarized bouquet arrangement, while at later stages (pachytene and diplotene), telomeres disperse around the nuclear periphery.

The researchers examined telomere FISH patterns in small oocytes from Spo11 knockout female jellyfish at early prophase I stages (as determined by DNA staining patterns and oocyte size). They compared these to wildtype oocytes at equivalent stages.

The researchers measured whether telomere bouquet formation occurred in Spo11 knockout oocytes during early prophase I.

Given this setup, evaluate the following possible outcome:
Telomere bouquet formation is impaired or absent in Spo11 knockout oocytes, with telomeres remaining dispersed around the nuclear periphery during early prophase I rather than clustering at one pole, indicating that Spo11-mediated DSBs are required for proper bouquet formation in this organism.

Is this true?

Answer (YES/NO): NO